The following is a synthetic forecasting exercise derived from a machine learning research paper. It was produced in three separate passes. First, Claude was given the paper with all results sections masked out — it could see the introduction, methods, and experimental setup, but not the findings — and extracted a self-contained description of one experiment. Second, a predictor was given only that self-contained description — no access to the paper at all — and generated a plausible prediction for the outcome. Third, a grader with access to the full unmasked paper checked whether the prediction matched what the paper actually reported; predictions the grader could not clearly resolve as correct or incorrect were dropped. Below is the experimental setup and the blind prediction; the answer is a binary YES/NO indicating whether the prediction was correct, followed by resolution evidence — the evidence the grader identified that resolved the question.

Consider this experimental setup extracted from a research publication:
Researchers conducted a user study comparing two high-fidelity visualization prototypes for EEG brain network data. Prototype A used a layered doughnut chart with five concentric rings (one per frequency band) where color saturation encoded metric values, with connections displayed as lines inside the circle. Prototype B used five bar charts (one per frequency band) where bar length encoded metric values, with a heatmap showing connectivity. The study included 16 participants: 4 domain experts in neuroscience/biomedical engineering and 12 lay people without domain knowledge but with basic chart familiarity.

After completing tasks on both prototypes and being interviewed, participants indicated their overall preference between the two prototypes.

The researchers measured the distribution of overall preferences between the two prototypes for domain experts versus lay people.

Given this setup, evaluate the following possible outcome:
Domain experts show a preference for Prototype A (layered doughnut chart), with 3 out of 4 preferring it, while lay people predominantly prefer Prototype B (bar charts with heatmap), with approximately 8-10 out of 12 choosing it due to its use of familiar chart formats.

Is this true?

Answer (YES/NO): NO